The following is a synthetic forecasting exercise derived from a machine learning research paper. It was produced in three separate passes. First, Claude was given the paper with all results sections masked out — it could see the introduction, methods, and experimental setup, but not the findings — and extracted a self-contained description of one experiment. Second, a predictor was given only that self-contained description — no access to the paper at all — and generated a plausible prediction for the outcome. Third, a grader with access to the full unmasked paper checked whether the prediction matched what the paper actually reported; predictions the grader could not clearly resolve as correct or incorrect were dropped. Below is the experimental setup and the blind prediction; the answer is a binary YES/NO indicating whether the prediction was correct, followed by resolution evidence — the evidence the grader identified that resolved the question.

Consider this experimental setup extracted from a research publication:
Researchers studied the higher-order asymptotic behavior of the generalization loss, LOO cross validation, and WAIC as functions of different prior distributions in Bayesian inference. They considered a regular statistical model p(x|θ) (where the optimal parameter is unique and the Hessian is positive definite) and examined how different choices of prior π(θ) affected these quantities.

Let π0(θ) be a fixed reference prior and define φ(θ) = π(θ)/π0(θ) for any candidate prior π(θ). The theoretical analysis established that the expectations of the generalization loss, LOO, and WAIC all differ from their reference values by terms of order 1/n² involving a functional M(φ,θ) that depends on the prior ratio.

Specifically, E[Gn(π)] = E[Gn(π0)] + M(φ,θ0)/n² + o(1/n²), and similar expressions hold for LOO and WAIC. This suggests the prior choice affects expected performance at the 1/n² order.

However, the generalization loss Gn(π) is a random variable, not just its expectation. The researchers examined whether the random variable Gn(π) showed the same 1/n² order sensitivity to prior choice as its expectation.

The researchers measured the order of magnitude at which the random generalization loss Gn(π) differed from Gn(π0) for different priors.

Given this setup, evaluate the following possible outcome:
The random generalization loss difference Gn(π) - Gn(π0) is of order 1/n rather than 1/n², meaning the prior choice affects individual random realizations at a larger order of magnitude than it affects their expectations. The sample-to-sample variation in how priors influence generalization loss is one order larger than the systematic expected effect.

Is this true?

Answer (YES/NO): NO